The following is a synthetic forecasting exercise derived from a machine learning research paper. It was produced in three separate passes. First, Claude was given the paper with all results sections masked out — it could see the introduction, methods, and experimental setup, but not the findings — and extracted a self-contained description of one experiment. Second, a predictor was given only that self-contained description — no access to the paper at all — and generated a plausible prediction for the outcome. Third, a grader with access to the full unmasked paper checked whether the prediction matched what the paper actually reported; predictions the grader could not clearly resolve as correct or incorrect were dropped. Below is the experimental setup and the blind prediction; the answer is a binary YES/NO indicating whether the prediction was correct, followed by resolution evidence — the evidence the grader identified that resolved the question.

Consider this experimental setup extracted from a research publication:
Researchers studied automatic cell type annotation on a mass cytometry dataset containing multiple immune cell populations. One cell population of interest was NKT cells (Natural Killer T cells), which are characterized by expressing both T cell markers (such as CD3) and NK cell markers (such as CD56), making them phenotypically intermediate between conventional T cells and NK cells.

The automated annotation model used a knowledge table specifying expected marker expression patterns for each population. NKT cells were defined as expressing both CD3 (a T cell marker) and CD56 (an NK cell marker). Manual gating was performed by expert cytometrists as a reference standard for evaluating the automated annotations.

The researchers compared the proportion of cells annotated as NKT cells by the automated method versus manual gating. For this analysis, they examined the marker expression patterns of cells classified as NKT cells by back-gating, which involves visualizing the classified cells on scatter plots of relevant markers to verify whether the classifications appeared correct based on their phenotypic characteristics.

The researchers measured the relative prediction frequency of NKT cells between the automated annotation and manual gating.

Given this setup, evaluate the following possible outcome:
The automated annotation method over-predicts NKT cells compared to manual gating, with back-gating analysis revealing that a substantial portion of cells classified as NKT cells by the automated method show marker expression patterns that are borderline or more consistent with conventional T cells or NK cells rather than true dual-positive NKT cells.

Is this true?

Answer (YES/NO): NO